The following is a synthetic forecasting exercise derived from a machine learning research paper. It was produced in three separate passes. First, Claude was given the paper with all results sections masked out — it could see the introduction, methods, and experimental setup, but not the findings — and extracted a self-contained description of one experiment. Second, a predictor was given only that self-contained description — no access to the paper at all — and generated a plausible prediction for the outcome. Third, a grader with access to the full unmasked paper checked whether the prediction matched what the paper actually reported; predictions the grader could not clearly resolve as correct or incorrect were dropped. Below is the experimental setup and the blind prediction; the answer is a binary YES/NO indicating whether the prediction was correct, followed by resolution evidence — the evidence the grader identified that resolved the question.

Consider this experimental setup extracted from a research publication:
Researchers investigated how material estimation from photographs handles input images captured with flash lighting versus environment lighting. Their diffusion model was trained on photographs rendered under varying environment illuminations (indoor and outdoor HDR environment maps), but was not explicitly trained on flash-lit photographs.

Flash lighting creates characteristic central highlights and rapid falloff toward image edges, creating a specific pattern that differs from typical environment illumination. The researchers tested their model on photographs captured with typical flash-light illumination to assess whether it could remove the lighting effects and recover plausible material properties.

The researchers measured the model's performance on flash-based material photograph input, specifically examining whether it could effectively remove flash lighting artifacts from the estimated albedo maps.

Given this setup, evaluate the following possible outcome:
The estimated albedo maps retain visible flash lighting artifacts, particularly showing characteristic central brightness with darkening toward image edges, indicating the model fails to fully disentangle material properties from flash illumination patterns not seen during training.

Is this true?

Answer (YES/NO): NO